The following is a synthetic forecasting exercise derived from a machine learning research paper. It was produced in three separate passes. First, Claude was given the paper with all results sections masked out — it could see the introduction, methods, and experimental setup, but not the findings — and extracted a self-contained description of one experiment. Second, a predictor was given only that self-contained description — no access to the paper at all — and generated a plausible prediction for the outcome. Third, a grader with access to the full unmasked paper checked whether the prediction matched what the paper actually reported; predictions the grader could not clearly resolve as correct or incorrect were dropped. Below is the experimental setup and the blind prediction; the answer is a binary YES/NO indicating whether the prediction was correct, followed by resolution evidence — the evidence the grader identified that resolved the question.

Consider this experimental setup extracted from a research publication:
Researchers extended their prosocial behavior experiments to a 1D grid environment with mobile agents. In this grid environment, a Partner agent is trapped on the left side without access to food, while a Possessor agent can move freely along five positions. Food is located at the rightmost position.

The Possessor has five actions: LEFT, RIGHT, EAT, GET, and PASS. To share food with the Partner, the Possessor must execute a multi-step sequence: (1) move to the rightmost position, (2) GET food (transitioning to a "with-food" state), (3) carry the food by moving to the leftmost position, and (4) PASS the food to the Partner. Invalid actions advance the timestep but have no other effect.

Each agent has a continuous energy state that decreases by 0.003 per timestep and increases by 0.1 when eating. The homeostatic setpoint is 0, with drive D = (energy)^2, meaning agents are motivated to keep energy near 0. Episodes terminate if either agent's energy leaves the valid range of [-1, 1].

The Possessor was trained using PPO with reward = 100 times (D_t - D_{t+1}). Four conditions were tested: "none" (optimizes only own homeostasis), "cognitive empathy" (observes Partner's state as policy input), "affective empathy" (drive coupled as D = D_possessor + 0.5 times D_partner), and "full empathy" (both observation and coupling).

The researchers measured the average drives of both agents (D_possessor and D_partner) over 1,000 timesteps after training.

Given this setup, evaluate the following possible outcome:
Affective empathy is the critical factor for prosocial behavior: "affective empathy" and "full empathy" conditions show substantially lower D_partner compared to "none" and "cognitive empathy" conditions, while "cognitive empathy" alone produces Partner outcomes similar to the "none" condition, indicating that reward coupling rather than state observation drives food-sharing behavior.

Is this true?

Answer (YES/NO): YES